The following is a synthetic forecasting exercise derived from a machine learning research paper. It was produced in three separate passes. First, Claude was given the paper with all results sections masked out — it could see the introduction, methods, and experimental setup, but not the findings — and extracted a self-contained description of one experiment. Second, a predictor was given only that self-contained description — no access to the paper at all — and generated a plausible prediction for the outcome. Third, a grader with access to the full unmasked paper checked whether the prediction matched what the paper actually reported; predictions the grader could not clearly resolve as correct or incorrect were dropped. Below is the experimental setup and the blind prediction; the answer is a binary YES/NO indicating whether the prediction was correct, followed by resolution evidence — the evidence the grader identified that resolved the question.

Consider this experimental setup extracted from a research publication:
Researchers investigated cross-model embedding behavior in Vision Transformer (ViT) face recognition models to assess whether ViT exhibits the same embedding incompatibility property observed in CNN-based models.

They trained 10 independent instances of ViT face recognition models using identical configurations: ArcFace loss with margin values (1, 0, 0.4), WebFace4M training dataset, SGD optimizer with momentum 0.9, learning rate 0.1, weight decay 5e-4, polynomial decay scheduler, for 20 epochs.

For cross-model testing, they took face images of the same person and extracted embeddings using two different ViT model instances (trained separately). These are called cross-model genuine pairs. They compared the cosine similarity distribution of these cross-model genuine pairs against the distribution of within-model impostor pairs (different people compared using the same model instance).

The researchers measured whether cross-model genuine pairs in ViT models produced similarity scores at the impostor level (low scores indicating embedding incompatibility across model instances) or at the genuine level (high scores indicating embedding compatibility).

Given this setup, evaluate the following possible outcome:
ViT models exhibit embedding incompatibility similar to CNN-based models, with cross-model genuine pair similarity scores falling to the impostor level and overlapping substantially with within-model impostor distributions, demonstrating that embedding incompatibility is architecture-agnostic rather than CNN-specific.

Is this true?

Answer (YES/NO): YES